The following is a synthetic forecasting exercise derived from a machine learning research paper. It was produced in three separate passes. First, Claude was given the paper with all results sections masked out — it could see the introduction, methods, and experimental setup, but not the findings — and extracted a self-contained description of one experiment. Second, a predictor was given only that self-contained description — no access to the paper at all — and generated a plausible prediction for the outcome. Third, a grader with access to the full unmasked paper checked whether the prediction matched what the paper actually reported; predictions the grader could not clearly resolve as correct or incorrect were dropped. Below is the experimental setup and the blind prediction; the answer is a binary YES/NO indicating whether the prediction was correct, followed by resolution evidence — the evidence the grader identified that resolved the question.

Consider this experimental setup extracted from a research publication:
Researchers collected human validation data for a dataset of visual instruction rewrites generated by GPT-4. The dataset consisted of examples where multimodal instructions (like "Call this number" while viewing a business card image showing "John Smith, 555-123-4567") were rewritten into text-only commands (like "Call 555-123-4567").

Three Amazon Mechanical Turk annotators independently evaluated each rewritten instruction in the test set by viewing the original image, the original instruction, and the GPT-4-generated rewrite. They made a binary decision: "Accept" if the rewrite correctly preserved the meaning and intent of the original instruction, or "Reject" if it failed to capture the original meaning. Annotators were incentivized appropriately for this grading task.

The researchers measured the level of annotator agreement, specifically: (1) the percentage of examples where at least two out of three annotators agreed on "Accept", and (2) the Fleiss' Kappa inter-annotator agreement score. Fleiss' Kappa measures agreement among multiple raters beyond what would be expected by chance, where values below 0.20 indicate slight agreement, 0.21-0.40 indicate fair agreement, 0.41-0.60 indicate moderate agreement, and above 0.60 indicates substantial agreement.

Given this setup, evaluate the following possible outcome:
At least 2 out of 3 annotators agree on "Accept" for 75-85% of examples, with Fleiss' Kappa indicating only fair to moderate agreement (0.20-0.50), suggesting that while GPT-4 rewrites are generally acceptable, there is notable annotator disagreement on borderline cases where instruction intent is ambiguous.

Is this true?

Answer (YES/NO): NO